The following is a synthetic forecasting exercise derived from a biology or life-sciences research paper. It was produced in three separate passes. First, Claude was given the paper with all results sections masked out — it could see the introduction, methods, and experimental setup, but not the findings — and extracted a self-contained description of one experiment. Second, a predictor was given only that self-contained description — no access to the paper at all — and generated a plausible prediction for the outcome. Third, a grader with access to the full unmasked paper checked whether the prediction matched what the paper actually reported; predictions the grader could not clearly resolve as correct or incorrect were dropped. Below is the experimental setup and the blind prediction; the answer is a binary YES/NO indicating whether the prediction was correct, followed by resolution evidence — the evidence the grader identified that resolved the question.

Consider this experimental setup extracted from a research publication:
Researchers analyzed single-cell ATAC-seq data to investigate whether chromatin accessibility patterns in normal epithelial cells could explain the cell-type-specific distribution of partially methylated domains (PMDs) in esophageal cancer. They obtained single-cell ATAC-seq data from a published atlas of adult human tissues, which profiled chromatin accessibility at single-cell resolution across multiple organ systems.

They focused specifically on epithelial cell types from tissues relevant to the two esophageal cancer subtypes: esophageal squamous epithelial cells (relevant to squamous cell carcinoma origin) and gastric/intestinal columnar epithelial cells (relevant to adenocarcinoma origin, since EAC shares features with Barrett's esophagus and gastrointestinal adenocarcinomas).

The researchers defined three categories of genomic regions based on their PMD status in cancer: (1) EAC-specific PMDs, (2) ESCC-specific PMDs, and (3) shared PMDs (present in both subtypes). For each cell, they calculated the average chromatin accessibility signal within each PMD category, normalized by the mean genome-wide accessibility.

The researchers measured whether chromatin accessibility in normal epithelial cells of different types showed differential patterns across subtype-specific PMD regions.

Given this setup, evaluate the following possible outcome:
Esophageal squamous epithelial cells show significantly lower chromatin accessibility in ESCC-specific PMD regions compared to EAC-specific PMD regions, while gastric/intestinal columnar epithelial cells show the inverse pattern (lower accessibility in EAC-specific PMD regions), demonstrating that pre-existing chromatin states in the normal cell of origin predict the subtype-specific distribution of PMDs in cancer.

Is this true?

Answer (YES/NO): YES